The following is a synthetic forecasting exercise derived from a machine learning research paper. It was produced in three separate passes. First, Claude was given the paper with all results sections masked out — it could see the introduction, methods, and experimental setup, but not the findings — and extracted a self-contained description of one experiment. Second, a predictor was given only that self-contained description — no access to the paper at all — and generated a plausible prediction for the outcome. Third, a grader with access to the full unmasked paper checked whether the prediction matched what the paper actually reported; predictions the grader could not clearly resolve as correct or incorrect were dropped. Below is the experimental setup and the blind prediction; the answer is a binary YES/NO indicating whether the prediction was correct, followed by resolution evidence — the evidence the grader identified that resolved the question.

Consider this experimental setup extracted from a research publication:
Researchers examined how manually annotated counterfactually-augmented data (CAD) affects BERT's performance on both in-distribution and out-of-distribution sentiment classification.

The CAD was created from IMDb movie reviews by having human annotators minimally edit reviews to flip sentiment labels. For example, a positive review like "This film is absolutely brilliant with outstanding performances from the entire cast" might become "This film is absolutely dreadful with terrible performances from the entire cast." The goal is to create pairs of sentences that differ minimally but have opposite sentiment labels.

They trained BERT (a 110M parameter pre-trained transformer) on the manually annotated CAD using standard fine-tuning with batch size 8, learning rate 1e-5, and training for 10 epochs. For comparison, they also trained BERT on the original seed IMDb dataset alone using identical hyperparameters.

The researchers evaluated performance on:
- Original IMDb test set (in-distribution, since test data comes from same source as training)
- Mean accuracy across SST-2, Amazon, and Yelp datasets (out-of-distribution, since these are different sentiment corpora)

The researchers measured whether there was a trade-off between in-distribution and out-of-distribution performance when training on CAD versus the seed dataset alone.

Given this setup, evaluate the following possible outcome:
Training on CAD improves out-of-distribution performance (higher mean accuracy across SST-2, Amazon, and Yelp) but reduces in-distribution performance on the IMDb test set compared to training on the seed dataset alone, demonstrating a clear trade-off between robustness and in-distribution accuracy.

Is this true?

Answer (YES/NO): NO